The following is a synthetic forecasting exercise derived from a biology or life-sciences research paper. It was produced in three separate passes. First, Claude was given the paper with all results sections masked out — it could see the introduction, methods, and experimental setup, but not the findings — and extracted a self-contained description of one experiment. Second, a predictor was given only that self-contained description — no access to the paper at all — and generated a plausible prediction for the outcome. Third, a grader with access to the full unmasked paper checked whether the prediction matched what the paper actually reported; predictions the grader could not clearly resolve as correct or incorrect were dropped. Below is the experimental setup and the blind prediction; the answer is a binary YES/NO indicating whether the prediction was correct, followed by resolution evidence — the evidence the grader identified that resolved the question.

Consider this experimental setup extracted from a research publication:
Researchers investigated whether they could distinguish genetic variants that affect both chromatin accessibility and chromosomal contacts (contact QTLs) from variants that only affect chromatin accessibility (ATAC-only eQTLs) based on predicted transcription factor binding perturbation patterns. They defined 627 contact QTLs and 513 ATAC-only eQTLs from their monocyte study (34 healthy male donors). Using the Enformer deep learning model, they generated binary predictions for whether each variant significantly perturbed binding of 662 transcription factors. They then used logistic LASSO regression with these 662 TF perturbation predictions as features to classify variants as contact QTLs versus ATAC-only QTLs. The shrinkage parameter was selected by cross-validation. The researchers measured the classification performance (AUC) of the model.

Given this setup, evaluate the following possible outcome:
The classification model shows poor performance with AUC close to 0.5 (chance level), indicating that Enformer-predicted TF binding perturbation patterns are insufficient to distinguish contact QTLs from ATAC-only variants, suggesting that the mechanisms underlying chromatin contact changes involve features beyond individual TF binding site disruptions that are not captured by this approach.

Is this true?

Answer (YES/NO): NO